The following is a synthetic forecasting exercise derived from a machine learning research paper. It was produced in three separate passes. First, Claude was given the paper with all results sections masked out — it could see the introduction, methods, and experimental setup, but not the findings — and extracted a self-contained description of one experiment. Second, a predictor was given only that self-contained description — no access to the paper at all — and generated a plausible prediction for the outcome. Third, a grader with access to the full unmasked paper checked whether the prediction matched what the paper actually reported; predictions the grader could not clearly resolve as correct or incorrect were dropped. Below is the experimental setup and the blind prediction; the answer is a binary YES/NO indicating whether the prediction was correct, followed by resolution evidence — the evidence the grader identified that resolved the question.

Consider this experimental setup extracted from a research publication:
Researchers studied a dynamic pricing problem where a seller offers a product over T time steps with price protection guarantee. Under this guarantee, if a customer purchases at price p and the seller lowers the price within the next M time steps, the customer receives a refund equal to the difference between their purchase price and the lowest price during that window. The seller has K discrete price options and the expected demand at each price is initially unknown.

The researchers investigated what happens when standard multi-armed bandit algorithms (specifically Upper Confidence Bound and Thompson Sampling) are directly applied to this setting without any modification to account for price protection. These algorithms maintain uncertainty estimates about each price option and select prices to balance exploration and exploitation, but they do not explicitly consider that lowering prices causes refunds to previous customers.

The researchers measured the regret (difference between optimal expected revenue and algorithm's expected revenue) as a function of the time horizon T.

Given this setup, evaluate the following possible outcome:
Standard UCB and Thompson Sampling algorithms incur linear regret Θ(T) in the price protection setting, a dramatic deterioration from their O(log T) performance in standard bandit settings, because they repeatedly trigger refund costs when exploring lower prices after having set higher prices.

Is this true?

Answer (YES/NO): YES